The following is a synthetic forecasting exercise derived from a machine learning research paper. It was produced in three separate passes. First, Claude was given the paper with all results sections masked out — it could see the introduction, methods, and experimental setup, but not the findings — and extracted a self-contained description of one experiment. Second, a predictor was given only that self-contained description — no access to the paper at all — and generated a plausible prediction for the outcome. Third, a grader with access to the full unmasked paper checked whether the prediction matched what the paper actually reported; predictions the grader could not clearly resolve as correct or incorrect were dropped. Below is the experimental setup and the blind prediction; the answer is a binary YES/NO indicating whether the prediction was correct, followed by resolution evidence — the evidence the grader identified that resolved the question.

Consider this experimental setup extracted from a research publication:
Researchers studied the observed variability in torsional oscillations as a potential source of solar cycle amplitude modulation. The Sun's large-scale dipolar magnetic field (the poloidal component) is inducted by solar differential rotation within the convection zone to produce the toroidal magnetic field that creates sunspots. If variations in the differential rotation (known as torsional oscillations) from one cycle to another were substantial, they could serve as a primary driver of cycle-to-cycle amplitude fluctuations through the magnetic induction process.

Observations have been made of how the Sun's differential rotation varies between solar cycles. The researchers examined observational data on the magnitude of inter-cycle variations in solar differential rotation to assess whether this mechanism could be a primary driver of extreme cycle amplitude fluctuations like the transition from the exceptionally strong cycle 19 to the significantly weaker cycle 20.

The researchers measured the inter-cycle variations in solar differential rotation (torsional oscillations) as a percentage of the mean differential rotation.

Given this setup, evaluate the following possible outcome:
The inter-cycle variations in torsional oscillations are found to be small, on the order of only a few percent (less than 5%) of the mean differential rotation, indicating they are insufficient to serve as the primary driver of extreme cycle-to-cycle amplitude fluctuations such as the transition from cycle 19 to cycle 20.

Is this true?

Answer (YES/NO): YES